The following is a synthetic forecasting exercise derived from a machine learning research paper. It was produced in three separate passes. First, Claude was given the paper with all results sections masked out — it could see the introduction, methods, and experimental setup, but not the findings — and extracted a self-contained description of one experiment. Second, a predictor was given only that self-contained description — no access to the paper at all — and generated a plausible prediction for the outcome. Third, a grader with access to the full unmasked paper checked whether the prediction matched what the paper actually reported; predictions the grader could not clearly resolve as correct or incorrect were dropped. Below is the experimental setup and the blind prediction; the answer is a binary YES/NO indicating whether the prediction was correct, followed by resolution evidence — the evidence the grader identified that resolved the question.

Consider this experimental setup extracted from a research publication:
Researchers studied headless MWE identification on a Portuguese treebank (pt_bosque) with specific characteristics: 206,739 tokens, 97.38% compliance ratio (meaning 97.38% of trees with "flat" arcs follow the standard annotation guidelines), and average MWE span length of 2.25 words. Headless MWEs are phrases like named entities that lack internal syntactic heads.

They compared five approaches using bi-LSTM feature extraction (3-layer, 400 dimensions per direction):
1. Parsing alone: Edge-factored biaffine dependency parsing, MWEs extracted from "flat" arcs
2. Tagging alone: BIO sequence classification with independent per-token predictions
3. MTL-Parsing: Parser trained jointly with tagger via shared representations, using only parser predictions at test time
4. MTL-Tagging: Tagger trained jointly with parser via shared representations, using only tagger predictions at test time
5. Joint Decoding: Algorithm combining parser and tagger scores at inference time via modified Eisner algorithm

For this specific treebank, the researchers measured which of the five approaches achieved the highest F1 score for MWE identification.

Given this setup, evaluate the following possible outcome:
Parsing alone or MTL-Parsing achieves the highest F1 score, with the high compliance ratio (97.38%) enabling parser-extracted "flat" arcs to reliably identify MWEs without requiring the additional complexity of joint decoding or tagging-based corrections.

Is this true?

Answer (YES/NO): NO